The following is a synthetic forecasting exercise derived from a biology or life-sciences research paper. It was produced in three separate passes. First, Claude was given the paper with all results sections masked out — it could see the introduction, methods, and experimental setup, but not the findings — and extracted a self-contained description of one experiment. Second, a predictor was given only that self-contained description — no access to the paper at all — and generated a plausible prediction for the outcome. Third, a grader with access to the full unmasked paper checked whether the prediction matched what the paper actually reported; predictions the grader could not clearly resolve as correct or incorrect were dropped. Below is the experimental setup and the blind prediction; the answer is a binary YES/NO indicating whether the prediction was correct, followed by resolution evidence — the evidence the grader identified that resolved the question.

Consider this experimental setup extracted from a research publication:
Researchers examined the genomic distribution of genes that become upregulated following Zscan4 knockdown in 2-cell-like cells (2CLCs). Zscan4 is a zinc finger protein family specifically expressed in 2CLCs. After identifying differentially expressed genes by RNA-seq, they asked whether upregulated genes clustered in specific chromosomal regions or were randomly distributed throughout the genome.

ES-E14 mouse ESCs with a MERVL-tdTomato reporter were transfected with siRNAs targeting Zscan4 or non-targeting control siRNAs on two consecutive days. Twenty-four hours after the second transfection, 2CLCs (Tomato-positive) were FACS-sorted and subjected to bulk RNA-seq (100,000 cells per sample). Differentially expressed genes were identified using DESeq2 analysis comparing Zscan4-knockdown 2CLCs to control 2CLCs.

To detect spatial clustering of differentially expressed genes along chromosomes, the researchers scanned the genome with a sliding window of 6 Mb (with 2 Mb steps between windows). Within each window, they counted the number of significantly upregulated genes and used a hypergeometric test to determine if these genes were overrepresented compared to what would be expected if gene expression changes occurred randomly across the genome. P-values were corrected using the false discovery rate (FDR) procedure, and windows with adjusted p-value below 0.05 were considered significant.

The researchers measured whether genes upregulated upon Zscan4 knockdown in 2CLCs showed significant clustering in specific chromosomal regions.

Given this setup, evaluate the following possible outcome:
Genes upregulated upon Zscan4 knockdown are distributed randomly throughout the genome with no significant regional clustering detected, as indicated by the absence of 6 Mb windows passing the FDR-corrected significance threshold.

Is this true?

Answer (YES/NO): NO